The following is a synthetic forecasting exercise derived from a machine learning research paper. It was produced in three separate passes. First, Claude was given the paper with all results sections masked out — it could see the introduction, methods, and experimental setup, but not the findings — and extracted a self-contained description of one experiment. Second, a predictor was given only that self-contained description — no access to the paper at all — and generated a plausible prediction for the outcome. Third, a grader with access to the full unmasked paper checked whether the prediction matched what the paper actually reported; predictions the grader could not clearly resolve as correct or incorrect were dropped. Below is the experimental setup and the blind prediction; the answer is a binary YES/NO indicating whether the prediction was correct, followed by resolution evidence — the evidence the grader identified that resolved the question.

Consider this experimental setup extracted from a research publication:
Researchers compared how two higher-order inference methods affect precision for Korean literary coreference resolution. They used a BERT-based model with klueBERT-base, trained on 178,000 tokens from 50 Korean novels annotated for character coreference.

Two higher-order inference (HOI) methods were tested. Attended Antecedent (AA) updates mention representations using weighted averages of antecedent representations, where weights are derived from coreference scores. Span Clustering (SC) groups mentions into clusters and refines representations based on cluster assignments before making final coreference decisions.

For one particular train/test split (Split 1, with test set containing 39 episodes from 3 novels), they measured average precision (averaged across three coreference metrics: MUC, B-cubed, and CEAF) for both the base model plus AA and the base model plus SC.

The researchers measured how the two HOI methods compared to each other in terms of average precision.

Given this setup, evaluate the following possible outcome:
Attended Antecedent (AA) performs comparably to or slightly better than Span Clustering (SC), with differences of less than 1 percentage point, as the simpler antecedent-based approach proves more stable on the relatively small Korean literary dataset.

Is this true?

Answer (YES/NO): NO